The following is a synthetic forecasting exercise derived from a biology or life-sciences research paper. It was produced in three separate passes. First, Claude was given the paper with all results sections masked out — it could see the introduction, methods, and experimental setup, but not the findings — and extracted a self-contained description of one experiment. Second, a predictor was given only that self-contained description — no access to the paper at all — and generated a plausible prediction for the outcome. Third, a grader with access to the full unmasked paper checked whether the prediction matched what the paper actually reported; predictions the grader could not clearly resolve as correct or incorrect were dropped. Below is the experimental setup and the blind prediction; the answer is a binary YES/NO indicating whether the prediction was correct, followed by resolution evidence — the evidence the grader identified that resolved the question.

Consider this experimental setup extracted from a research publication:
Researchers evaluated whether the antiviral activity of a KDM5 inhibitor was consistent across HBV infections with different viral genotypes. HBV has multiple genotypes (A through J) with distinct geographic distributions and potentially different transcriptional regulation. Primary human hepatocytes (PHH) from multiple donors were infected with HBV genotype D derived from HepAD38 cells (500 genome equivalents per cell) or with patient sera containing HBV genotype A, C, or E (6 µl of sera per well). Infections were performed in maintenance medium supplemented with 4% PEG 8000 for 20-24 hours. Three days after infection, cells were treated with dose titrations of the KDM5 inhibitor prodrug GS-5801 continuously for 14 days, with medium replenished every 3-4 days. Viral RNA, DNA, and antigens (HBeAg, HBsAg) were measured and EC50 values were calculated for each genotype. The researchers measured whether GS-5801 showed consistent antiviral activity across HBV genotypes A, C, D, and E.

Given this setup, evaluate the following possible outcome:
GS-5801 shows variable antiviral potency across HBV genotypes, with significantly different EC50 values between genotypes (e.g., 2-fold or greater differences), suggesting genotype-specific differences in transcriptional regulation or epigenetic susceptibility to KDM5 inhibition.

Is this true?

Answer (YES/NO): NO